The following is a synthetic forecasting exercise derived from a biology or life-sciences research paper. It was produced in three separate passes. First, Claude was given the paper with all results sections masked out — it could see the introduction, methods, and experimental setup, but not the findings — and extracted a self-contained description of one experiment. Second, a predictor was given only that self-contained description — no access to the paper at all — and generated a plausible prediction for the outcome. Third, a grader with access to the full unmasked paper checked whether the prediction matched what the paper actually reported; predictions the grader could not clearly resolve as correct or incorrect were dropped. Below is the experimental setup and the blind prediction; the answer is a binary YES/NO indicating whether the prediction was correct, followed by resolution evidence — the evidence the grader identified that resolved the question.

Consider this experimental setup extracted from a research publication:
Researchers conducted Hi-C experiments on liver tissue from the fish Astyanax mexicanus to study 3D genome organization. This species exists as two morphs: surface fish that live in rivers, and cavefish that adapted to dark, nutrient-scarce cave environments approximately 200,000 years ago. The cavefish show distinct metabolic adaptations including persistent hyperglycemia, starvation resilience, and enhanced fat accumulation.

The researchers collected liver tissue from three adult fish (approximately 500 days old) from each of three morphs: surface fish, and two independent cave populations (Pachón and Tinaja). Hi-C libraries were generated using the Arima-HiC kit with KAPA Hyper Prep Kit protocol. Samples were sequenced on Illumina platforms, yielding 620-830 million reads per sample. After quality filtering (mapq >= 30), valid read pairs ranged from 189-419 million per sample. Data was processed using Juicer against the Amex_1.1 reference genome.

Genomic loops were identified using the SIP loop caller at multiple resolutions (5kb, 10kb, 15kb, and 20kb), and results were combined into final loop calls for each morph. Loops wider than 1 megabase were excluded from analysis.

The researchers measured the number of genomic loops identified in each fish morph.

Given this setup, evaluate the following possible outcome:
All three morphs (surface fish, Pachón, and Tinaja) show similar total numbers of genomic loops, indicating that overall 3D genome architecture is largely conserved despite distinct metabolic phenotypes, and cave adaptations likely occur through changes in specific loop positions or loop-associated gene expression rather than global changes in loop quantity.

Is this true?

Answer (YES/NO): NO